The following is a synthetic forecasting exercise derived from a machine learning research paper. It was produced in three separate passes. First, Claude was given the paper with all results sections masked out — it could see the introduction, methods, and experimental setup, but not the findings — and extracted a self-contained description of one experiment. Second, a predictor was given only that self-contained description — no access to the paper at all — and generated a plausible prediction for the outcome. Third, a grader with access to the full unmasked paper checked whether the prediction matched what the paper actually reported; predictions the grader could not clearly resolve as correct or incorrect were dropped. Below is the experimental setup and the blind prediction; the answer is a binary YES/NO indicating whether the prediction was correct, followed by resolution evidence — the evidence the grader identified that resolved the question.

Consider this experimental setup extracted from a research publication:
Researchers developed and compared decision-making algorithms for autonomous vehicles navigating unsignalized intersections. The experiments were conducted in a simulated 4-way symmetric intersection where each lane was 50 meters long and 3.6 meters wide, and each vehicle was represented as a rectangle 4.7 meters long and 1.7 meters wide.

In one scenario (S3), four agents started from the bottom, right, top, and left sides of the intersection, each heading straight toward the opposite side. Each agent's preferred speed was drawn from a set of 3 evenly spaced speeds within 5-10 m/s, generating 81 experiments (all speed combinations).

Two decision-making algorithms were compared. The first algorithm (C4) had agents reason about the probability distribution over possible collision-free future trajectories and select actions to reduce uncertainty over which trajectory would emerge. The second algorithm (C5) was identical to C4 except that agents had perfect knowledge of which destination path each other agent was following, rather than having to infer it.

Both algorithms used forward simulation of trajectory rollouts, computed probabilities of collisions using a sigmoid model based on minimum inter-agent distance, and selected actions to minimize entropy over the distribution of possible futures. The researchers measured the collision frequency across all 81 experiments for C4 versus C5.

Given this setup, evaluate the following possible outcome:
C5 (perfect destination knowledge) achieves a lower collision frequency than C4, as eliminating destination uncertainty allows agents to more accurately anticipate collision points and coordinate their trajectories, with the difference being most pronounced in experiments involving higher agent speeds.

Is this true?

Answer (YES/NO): NO